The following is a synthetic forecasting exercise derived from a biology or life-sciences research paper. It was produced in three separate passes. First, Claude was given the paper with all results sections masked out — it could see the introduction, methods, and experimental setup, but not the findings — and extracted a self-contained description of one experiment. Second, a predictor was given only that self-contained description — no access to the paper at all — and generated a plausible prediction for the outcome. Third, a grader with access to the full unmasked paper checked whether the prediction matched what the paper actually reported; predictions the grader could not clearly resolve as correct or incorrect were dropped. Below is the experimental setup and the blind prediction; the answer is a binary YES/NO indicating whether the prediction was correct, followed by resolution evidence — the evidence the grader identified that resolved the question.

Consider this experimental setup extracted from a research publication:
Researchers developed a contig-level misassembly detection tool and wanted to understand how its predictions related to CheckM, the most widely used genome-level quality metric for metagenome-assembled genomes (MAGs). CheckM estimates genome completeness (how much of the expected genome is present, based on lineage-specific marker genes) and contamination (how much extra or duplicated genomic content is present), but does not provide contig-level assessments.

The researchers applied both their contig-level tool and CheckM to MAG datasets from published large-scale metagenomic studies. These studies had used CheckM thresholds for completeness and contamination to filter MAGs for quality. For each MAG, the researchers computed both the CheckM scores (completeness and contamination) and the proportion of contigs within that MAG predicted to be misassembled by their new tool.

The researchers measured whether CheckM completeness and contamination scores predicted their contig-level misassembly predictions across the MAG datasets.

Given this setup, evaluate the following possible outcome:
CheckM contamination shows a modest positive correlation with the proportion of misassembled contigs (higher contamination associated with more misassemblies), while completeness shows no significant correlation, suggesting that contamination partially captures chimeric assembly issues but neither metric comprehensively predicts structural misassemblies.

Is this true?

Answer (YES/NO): NO